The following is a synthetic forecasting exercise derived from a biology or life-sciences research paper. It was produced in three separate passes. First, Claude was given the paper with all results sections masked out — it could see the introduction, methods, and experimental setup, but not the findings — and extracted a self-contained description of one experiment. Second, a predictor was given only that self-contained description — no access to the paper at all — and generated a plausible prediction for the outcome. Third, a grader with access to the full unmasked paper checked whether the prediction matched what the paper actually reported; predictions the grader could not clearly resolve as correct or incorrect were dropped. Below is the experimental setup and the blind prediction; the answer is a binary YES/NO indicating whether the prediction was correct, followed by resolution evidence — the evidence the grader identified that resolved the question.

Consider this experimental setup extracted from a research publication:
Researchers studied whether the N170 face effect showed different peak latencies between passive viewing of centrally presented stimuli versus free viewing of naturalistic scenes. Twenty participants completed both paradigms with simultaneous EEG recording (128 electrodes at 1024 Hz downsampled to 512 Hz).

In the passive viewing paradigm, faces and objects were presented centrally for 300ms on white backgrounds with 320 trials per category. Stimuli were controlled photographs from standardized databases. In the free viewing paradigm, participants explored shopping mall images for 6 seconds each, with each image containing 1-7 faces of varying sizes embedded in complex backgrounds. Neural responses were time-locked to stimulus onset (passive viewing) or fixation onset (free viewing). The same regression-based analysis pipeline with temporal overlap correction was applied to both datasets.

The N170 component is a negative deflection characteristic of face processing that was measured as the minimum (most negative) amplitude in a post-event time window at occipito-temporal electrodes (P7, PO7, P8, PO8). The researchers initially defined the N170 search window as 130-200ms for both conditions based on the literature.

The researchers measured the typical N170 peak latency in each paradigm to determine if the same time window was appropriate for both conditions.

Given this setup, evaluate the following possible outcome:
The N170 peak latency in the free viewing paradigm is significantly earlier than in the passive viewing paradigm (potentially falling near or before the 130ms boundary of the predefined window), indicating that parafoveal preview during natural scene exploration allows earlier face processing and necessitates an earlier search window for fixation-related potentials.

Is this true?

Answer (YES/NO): NO